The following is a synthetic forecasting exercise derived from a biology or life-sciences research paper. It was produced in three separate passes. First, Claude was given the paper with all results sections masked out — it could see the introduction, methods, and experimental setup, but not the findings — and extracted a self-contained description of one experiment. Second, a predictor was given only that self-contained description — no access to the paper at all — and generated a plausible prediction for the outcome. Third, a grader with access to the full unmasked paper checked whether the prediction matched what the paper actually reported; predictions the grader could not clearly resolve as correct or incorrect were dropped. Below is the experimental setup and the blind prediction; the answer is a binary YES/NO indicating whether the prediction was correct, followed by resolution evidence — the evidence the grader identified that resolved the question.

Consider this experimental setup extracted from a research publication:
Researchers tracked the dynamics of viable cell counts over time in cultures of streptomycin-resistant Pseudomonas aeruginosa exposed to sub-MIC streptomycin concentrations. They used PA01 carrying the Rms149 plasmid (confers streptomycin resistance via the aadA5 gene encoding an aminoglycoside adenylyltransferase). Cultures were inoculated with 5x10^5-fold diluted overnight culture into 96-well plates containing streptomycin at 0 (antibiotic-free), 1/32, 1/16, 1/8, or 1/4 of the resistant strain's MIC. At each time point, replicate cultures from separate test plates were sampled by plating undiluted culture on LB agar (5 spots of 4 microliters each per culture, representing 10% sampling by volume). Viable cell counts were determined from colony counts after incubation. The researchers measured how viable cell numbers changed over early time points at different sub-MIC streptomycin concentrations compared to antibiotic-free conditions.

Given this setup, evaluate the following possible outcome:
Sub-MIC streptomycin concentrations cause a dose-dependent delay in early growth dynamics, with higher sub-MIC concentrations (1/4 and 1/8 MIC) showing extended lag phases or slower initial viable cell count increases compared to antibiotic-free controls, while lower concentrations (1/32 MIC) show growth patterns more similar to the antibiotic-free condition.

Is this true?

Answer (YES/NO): YES